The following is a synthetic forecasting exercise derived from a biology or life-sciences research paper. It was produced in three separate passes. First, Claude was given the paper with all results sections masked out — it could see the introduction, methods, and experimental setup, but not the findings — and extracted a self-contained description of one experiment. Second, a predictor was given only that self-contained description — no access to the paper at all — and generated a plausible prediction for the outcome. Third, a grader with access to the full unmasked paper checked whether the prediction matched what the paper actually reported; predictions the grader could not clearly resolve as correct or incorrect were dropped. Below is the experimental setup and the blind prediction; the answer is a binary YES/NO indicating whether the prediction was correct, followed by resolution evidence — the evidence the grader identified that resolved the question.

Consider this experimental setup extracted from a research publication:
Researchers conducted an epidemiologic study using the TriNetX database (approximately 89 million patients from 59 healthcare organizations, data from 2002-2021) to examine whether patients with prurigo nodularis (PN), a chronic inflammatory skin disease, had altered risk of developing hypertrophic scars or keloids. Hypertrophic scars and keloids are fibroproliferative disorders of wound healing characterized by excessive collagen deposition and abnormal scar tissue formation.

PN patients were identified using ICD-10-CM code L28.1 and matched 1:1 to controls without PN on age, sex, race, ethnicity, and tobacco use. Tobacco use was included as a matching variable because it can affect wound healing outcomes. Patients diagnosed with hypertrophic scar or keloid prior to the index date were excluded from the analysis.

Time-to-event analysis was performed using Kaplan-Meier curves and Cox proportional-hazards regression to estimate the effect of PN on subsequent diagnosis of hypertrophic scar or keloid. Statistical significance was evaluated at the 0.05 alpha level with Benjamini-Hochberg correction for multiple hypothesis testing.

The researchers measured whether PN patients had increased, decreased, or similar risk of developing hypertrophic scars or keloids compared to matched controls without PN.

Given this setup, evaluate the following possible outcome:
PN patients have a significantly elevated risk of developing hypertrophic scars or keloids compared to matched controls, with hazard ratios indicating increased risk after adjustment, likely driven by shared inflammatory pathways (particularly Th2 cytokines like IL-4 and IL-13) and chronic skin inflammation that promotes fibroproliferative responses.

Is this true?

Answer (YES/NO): NO